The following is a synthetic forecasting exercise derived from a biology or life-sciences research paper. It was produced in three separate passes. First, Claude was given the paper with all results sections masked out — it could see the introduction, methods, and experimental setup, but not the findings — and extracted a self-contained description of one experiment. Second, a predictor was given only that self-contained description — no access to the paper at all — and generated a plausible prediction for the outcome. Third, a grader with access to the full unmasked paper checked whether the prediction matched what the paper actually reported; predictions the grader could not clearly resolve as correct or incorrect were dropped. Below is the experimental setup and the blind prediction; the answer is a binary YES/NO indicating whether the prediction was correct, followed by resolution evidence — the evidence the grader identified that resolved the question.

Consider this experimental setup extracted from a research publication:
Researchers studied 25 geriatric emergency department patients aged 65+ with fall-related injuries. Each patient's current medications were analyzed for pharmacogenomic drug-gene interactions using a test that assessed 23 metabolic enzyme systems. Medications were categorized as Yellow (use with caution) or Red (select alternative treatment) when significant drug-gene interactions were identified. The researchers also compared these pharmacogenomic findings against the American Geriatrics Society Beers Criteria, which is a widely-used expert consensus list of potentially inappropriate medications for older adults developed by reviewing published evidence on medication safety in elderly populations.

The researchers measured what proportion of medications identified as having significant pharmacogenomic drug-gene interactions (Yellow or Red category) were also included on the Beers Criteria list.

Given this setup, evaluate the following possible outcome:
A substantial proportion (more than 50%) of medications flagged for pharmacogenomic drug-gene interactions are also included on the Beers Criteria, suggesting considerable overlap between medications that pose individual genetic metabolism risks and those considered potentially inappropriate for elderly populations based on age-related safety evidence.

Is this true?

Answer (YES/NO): NO